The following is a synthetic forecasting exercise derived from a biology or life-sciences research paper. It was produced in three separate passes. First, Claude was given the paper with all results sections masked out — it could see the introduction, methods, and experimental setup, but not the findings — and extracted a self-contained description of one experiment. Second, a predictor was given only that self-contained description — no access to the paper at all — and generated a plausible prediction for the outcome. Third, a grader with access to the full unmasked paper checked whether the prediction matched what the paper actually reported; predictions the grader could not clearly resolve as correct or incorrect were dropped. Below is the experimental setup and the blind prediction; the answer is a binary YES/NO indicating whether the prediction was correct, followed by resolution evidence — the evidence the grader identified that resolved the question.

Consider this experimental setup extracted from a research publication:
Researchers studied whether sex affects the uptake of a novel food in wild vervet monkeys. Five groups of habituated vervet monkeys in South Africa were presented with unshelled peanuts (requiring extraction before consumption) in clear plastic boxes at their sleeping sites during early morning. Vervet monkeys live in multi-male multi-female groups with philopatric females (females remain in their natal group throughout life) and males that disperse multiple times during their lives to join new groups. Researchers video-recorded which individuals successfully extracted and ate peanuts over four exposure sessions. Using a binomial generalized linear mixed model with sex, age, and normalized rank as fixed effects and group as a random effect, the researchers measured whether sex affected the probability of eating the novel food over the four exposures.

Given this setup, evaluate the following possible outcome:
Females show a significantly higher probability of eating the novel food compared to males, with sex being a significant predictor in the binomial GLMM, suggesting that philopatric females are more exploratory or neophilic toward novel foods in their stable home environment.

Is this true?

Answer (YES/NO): NO